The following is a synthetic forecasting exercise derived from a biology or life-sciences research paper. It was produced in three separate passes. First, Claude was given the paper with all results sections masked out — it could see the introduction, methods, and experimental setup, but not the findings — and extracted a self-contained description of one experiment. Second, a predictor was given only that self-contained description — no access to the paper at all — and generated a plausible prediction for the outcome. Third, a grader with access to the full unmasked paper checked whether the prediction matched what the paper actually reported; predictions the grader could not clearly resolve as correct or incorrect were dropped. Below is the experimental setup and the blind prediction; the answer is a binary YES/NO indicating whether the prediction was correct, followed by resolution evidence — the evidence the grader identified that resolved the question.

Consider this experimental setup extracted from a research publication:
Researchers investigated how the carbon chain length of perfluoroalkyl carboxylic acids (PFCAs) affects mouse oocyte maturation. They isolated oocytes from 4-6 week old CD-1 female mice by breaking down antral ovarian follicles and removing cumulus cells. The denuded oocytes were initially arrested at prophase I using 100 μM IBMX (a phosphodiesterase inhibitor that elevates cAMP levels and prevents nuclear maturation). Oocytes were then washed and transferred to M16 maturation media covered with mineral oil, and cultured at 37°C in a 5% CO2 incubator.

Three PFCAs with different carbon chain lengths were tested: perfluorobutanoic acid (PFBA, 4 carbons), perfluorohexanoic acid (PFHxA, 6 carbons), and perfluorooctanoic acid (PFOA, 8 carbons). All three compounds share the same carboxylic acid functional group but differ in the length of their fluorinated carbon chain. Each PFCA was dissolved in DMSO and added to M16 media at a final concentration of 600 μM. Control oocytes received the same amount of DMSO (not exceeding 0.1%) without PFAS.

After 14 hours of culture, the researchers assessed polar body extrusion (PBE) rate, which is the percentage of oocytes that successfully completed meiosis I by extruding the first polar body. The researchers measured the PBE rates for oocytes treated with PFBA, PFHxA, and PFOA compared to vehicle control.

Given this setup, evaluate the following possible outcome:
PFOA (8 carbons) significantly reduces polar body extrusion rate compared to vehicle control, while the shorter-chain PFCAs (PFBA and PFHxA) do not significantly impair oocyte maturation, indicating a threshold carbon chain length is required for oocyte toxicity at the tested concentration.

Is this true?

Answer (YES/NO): NO